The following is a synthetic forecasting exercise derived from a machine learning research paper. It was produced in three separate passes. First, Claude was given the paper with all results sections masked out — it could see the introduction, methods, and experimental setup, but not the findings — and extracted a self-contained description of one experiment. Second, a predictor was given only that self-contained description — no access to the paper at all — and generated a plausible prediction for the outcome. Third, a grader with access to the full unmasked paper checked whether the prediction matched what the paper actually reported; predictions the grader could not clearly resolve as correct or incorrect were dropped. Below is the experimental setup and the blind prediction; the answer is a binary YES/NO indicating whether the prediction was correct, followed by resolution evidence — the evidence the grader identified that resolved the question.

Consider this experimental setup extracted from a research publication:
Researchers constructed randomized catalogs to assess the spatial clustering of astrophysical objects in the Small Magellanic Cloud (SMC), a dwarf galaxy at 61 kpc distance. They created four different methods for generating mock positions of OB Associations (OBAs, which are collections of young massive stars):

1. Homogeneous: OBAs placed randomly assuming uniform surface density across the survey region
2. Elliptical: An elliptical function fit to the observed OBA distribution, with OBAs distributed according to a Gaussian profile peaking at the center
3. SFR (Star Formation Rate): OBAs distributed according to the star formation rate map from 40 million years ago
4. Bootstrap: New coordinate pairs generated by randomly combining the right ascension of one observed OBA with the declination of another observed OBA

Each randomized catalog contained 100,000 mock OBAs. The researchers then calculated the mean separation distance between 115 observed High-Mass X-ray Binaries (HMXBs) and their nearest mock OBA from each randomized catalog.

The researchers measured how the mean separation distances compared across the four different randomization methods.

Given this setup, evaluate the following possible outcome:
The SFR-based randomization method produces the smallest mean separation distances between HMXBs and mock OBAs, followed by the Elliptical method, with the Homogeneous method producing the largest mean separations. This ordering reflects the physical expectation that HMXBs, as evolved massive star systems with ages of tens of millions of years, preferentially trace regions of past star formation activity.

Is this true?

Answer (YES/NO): NO